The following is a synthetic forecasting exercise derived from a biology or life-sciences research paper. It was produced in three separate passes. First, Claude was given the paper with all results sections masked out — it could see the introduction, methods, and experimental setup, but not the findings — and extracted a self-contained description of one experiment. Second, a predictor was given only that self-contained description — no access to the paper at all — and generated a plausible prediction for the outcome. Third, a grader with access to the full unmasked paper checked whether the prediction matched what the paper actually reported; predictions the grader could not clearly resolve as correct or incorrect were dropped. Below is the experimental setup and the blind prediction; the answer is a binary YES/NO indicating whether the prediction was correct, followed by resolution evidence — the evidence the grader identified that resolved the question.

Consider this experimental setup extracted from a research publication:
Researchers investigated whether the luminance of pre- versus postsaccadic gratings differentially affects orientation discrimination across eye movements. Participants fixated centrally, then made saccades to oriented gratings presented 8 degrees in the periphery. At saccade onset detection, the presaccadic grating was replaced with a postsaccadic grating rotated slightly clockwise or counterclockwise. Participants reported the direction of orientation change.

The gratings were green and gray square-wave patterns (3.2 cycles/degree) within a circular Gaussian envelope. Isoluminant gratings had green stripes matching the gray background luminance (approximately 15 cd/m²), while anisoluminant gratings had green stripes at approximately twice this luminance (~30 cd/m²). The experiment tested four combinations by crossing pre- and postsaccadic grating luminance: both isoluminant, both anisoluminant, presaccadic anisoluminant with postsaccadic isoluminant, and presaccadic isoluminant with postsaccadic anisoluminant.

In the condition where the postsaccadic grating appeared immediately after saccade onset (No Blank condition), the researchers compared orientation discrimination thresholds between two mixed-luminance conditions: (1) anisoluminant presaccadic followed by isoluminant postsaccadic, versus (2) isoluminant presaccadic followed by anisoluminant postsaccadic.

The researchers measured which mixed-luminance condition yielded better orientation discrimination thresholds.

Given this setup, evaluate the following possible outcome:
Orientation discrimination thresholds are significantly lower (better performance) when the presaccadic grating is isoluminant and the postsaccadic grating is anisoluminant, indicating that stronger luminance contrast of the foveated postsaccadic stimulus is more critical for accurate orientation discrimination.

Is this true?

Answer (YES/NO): NO